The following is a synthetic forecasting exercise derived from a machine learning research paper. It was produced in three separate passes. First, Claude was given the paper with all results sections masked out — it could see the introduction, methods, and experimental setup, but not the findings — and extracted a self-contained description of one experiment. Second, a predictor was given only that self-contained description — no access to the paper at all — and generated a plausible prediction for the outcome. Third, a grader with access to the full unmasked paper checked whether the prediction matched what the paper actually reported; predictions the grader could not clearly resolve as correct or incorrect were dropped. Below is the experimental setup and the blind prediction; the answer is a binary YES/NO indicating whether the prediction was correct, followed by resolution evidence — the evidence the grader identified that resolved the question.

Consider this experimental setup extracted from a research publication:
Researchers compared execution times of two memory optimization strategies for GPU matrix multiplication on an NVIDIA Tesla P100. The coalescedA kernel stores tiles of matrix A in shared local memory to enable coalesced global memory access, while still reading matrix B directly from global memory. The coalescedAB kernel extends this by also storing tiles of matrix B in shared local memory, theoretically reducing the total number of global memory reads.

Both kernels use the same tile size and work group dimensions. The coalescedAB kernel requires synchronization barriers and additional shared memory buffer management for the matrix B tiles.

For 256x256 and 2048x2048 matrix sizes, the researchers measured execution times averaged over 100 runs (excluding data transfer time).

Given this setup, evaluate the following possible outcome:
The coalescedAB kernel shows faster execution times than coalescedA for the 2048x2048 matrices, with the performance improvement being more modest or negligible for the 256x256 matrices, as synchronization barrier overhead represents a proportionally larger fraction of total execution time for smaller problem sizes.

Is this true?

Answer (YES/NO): NO